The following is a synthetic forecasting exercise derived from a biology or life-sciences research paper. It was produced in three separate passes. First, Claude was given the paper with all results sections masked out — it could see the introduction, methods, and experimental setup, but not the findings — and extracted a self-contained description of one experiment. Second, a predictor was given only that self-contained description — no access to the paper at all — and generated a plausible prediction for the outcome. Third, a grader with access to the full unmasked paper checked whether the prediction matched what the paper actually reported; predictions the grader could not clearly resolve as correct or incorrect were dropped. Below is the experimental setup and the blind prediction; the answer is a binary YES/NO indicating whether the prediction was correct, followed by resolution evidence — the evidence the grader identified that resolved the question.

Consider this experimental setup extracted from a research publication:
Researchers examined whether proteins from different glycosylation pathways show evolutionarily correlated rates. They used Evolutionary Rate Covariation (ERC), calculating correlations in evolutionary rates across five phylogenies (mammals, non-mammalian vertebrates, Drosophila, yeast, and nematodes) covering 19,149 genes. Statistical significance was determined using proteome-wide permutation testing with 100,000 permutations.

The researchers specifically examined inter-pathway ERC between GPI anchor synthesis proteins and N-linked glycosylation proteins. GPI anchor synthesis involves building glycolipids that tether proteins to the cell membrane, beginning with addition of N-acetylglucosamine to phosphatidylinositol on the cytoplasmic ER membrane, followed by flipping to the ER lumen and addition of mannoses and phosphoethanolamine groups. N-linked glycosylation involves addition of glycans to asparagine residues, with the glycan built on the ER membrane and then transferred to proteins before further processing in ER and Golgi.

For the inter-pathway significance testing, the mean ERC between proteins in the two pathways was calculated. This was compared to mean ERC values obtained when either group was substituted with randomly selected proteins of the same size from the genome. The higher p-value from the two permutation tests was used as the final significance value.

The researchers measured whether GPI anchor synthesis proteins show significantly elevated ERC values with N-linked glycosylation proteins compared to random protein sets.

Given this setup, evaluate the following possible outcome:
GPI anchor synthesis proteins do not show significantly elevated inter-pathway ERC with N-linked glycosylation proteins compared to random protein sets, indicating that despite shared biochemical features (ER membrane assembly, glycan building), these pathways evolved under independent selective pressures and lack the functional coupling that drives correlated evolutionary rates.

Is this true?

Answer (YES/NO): NO